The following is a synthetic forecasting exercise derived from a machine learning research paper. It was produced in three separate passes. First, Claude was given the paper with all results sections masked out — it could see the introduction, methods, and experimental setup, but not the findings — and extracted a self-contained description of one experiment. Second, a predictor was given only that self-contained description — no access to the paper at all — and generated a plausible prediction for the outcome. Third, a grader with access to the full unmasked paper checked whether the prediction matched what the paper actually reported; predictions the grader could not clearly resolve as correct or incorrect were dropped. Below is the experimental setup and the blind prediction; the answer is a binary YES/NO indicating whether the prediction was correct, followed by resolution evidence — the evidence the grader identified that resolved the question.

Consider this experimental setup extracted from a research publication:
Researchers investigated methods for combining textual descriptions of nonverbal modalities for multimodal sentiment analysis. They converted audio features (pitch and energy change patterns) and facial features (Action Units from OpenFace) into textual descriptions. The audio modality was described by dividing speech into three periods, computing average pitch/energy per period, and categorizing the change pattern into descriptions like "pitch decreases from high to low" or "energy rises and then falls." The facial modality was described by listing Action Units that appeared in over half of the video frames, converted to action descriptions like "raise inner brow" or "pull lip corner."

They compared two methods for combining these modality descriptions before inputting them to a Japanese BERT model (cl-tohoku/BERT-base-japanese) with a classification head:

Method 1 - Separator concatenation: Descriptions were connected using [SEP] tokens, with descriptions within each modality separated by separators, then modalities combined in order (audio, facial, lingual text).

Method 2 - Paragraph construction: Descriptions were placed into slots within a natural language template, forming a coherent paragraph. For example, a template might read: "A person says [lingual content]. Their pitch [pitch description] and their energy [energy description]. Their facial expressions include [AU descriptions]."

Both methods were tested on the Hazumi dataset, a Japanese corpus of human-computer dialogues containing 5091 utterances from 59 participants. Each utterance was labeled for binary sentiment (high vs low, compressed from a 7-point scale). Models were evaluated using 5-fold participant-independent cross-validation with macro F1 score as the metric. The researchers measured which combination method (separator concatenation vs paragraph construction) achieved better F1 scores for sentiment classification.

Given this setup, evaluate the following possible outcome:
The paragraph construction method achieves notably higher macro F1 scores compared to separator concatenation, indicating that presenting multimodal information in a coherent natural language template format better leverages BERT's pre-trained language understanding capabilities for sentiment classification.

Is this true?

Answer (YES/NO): NO